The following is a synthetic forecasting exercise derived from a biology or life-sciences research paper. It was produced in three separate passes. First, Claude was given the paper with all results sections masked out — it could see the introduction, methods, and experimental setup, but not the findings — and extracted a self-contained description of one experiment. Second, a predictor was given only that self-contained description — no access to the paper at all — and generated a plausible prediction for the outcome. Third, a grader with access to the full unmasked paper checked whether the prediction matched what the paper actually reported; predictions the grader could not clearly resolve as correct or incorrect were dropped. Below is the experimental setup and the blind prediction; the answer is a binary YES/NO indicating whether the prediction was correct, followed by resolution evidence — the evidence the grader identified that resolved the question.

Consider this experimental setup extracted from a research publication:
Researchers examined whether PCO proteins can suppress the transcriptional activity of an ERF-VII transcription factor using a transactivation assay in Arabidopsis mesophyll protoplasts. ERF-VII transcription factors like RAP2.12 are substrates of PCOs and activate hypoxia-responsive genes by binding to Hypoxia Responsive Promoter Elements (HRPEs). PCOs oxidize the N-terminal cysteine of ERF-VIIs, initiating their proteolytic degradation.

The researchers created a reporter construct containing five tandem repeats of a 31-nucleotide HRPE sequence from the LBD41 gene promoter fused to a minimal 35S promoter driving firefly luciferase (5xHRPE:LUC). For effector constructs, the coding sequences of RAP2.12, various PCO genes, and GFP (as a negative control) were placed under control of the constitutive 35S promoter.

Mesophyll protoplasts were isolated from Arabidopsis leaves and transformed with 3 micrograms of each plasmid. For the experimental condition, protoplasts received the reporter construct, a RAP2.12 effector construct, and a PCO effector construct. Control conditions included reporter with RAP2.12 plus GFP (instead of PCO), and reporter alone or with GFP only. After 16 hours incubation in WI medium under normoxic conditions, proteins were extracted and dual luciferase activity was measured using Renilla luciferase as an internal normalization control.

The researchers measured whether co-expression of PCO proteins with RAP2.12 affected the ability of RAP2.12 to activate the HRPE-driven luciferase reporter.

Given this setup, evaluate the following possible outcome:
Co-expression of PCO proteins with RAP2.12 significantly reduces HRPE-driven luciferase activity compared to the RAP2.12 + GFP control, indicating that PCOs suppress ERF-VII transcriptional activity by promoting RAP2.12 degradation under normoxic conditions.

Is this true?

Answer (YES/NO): NO